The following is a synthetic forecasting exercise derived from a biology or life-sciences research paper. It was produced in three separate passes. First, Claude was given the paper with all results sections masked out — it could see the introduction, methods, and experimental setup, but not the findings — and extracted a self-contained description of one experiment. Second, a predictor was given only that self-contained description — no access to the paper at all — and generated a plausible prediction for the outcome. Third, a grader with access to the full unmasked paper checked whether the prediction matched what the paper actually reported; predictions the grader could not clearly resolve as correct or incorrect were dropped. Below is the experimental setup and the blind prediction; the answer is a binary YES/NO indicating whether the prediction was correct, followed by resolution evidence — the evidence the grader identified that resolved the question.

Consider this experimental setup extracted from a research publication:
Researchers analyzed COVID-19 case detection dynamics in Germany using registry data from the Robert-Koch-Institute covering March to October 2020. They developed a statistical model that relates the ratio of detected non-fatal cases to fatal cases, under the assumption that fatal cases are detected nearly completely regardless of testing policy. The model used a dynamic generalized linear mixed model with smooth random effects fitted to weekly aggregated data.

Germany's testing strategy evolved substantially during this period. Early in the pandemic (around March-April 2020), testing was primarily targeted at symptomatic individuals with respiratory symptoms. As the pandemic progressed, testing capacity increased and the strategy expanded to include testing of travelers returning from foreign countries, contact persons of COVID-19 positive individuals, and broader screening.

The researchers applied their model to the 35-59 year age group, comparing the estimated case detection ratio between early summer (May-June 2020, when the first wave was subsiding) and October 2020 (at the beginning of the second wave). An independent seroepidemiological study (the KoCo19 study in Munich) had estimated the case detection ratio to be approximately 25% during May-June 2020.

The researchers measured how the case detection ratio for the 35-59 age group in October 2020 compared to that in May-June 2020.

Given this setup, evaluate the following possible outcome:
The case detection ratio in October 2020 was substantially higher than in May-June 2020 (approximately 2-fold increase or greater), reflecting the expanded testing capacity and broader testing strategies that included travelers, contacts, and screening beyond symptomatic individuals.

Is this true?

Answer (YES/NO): YES